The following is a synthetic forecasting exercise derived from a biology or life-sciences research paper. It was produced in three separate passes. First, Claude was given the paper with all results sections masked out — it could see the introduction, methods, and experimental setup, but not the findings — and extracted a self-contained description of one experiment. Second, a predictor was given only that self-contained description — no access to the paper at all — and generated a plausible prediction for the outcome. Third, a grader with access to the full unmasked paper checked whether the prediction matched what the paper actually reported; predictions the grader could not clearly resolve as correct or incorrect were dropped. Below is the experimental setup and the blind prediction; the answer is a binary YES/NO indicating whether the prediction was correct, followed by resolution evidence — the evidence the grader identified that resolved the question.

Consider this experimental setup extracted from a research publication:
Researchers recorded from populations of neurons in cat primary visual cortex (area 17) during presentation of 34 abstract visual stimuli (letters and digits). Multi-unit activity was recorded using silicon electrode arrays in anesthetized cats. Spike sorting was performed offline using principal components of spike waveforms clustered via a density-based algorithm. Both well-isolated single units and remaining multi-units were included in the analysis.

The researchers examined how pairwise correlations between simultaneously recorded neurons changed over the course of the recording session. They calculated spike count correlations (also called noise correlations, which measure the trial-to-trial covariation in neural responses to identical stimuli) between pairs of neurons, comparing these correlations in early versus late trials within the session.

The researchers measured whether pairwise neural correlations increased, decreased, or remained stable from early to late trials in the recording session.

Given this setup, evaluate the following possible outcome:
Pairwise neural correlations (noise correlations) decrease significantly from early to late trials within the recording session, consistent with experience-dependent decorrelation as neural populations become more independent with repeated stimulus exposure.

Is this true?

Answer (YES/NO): YES